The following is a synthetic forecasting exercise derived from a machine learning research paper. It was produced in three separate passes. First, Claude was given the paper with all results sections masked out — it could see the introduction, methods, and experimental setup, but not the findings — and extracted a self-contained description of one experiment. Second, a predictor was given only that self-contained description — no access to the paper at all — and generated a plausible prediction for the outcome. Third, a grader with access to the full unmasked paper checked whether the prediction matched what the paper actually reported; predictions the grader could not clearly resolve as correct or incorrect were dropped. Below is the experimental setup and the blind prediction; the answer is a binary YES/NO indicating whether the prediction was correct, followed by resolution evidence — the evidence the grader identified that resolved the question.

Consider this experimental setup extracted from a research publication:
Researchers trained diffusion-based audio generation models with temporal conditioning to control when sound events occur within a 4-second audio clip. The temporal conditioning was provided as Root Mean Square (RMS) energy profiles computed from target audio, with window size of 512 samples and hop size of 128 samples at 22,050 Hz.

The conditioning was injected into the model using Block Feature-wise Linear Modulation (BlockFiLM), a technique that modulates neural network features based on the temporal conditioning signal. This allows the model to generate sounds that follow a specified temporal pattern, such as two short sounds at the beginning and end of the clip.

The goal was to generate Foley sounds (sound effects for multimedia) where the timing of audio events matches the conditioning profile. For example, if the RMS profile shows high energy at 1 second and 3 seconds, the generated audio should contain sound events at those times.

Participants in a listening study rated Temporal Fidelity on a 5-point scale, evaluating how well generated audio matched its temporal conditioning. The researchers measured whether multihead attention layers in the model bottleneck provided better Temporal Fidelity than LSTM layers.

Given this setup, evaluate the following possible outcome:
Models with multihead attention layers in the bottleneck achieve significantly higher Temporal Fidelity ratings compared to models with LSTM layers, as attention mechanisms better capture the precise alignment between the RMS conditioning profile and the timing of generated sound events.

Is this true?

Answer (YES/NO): NO